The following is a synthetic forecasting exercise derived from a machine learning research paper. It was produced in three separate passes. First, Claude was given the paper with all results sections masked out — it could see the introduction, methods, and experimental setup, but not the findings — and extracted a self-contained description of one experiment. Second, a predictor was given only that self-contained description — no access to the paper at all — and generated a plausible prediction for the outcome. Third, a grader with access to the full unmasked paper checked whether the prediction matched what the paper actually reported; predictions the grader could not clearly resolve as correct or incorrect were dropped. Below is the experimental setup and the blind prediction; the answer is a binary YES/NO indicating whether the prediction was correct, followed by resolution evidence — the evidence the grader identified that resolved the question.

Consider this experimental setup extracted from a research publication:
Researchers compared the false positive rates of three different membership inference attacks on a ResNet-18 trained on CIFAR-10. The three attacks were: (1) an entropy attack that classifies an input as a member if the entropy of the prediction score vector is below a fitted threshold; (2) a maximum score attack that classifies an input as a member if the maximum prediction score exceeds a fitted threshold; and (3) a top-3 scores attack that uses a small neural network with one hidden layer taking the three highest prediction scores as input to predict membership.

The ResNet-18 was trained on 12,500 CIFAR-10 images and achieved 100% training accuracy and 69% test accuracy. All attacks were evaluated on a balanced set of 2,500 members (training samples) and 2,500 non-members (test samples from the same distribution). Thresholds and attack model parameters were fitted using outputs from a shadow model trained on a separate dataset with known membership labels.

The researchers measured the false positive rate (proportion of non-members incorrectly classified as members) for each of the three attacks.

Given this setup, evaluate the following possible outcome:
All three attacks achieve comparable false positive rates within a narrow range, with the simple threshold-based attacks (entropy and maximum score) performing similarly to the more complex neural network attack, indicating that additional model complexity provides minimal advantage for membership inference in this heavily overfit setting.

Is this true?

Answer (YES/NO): NO